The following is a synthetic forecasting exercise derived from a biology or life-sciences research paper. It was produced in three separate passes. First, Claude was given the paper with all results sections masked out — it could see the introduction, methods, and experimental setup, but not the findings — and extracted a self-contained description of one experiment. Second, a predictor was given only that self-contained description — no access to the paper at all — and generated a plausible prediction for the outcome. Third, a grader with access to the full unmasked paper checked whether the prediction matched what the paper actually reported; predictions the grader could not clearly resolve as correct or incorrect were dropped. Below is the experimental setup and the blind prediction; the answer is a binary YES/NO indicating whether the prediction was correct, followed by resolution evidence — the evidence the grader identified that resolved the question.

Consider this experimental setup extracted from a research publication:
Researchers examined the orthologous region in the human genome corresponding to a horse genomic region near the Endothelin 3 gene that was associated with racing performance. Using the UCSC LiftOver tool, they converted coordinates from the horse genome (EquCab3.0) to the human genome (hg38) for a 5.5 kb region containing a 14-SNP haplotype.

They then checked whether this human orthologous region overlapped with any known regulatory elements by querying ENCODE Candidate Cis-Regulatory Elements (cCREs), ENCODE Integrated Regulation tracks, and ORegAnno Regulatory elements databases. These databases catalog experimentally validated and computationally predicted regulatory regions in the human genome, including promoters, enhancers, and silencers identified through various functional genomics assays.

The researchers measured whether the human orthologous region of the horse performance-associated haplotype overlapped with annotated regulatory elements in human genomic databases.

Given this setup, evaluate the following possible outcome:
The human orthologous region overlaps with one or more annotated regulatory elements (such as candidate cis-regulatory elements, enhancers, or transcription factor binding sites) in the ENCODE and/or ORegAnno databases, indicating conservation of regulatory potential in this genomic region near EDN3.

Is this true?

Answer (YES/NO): YES